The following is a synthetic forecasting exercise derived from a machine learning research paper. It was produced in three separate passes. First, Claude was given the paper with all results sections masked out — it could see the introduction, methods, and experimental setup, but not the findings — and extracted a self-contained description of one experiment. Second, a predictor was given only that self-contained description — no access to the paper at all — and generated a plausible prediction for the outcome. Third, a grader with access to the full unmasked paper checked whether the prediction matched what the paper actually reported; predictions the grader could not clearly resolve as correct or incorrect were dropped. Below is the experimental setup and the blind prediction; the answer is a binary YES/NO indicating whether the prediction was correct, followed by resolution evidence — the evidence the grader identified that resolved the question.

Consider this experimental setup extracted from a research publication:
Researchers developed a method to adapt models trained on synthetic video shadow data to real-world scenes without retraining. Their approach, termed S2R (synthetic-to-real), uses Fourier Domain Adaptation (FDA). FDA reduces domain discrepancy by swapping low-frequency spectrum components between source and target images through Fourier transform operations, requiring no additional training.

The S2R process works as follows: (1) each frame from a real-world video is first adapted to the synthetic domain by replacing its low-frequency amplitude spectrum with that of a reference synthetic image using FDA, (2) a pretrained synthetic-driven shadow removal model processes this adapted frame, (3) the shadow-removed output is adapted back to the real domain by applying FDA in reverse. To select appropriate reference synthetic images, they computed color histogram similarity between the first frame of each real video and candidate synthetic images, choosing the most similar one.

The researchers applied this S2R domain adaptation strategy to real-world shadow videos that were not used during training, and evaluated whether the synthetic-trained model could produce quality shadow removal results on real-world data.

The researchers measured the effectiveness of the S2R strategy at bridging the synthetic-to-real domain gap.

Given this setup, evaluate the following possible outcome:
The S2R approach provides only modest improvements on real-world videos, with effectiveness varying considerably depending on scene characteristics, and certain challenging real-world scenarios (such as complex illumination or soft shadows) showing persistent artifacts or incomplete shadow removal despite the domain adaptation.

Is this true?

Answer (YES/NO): NO